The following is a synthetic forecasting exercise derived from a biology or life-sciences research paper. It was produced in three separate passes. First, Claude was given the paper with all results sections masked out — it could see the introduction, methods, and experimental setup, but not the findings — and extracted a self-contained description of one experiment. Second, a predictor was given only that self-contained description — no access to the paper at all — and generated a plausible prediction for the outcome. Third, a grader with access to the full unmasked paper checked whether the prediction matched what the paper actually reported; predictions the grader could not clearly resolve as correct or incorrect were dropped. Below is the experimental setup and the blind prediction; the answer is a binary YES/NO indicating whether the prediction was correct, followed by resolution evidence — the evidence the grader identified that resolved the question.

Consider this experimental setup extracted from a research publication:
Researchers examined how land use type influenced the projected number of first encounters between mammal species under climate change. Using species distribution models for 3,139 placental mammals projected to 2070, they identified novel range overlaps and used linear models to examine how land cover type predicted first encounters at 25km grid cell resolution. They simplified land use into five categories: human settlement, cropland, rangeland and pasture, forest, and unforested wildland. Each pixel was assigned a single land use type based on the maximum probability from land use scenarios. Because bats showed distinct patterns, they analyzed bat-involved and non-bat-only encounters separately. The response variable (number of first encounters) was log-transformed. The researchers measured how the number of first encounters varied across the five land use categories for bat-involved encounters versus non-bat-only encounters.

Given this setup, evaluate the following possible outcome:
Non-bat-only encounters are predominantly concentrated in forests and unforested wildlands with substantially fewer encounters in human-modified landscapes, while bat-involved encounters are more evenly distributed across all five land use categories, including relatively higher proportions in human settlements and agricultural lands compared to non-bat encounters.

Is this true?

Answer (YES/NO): NO